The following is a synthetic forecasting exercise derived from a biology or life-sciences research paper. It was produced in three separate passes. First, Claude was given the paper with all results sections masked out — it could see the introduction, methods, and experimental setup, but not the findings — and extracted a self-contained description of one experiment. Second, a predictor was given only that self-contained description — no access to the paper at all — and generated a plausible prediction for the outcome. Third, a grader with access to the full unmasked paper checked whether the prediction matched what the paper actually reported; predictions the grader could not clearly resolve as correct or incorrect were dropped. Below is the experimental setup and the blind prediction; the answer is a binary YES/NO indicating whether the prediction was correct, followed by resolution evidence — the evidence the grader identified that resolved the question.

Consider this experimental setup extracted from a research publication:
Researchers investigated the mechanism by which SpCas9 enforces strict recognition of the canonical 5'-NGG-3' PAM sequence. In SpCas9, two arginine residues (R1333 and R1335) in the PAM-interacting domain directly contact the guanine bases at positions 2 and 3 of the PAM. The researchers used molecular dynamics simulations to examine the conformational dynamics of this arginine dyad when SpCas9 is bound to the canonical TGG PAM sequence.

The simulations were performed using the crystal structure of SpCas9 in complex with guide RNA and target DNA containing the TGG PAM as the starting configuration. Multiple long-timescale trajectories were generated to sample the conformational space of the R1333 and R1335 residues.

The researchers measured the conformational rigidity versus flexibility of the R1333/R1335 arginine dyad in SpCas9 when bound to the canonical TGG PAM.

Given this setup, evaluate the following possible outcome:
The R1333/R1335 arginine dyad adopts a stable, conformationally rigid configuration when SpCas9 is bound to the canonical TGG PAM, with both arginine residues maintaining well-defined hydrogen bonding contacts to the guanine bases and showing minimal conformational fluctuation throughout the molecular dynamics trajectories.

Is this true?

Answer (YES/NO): NO